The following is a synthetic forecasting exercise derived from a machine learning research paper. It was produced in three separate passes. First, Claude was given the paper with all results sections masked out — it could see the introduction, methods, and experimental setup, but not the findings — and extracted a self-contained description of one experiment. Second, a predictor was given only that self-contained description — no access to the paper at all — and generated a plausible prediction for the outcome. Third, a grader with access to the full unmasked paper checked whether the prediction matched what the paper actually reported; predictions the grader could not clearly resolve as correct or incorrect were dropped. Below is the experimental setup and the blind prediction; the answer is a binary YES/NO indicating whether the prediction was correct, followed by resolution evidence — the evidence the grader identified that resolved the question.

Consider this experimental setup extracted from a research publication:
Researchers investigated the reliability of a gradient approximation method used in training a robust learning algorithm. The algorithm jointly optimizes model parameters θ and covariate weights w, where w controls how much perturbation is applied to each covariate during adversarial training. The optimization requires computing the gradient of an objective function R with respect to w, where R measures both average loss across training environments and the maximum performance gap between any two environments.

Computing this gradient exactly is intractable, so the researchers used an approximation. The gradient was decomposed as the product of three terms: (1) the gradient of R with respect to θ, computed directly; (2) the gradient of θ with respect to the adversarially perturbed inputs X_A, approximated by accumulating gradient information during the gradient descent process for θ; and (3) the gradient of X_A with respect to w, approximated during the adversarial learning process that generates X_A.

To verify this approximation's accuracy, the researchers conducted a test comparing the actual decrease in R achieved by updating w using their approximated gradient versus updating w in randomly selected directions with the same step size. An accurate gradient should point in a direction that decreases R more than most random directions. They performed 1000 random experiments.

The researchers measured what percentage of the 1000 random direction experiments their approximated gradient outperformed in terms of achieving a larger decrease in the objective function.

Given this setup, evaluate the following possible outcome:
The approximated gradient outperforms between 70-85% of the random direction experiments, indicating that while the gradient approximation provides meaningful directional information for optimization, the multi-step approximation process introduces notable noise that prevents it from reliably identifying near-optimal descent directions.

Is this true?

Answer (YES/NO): NO